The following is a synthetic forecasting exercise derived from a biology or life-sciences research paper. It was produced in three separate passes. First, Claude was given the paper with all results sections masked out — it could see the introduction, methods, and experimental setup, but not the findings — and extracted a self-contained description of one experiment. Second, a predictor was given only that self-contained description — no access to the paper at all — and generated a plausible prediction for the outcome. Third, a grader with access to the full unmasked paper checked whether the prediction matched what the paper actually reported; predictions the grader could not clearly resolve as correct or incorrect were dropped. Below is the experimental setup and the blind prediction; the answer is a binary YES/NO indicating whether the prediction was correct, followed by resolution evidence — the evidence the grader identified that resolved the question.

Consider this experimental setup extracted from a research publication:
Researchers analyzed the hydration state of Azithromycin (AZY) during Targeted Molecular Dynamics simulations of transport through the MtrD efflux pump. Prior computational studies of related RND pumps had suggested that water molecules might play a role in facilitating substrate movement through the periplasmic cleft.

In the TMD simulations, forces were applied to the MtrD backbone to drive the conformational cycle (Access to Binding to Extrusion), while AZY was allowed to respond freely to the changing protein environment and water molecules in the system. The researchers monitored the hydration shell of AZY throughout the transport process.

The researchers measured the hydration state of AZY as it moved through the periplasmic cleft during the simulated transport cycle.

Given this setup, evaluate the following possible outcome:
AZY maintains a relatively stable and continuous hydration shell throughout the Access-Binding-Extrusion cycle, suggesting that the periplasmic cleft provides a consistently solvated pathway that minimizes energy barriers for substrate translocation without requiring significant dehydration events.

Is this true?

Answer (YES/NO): YES